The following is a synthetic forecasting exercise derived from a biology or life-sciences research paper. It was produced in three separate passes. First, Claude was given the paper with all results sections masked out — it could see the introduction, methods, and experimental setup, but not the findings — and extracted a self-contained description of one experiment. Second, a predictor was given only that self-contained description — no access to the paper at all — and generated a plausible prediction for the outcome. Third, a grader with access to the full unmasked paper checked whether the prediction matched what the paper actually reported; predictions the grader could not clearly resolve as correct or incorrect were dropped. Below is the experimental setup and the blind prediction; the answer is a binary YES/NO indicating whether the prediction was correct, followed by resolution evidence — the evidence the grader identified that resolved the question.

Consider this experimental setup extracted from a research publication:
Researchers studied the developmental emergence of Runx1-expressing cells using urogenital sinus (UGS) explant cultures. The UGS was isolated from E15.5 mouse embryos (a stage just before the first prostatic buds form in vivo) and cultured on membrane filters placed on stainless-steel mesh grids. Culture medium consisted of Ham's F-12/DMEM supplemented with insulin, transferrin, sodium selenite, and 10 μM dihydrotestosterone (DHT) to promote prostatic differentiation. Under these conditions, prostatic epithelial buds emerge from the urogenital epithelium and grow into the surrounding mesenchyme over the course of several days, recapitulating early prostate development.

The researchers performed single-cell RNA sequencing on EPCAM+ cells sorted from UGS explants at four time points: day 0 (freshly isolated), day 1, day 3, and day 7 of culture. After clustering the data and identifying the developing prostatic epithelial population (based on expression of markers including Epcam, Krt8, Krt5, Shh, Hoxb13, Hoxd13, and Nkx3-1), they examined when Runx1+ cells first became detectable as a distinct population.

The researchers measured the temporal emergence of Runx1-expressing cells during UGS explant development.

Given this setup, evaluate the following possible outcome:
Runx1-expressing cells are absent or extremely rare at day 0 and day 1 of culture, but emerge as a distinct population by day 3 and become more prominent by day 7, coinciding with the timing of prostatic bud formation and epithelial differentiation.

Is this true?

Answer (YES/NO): NO